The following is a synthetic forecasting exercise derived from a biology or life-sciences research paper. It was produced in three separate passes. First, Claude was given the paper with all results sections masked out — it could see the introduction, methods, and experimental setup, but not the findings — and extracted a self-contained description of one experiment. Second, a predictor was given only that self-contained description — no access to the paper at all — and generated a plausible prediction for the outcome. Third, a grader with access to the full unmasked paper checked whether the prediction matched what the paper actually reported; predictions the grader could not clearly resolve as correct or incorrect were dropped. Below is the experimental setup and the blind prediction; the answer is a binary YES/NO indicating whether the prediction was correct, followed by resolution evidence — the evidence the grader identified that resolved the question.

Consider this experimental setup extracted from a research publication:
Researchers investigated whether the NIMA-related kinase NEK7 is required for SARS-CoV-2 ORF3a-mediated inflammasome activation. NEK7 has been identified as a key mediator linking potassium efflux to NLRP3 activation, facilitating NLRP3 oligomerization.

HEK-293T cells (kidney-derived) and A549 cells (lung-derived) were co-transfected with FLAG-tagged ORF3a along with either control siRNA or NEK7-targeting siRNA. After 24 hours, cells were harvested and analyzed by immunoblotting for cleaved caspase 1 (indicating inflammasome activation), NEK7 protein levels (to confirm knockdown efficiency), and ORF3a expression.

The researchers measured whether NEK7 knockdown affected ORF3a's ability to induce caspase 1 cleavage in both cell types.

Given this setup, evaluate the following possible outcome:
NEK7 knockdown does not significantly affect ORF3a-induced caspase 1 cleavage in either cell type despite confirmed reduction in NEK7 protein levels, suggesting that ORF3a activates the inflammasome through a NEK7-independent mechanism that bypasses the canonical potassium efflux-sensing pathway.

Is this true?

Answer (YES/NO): NO